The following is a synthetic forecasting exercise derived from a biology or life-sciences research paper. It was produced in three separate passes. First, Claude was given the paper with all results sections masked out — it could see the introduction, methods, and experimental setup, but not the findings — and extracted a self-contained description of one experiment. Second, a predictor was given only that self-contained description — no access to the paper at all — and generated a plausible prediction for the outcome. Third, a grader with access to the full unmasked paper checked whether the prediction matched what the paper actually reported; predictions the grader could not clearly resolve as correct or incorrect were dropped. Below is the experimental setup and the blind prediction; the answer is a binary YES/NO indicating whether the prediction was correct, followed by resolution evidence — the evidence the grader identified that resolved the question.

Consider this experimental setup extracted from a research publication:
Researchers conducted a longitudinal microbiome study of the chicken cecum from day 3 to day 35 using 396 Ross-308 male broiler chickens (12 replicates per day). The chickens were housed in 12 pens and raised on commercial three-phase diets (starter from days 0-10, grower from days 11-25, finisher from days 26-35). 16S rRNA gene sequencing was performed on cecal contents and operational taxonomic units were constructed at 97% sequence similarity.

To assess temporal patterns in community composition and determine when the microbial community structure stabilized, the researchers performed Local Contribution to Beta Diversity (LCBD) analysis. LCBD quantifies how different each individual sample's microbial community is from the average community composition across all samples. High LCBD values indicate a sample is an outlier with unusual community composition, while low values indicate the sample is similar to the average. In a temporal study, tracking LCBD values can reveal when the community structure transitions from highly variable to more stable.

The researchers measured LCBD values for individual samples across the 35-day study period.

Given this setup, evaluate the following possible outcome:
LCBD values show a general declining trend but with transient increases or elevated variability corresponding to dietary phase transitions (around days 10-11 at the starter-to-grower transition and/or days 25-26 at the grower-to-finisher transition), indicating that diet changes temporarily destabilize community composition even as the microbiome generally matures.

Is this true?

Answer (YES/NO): NO